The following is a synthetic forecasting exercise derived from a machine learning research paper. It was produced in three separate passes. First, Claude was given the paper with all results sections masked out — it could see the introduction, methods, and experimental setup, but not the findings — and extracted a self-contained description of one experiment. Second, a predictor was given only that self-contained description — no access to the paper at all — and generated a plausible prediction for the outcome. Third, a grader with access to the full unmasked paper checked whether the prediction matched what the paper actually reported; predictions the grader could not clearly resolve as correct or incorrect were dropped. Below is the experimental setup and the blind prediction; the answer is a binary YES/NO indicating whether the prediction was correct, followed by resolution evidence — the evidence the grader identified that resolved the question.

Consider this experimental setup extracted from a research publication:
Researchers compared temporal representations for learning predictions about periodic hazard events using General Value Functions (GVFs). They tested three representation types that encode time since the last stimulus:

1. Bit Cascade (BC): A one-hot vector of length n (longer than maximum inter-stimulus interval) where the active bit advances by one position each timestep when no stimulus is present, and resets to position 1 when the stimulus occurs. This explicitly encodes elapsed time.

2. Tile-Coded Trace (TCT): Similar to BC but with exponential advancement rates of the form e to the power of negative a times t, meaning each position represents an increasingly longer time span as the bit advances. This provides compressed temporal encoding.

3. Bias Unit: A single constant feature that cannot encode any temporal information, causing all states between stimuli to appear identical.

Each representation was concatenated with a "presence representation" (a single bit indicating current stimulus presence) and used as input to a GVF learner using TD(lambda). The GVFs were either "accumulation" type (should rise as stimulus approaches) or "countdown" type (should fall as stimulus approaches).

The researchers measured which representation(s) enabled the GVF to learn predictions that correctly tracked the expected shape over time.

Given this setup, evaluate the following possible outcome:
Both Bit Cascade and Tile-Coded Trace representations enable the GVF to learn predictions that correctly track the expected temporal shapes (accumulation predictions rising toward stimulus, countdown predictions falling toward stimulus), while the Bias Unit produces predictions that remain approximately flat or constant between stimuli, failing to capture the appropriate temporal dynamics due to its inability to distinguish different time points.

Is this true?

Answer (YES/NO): NO